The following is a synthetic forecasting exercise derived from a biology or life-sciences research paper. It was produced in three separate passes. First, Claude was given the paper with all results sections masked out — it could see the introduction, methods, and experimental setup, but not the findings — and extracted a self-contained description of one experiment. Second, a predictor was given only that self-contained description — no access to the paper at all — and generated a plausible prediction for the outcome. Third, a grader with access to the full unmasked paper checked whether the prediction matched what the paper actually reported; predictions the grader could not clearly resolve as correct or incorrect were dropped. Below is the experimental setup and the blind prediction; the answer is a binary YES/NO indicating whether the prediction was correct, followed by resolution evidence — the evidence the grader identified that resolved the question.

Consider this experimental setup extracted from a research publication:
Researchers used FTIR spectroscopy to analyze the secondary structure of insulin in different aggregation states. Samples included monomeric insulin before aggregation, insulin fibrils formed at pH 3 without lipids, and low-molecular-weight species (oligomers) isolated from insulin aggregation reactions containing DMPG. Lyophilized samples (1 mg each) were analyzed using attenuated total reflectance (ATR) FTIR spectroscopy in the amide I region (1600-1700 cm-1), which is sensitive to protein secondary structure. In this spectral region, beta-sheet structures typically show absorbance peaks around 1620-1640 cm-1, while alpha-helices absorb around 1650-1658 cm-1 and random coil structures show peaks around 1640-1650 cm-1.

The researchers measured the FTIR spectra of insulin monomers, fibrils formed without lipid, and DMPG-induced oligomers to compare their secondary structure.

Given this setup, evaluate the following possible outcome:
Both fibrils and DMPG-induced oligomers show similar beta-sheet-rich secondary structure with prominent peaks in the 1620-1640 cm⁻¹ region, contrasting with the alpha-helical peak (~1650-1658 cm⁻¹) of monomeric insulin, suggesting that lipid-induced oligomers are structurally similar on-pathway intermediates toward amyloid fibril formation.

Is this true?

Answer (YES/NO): NO